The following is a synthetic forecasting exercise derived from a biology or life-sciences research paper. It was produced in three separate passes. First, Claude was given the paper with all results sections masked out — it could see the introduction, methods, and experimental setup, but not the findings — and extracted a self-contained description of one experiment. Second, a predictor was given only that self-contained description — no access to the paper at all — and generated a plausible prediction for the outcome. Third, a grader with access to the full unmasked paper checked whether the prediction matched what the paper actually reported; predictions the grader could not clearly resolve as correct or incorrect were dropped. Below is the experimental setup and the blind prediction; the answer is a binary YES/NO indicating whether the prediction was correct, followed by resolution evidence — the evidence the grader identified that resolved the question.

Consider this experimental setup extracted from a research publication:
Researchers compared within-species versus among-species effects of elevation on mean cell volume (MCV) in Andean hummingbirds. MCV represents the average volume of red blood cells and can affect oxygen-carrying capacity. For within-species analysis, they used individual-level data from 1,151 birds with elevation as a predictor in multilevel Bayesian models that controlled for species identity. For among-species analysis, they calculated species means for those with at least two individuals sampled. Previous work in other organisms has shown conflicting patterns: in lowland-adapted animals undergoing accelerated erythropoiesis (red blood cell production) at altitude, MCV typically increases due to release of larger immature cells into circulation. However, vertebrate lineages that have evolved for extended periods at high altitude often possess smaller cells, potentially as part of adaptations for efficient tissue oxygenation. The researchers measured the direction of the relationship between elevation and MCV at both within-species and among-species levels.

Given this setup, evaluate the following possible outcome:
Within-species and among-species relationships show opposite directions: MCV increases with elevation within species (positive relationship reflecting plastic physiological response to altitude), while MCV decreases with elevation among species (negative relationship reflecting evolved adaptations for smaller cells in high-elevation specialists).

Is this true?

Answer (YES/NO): NO